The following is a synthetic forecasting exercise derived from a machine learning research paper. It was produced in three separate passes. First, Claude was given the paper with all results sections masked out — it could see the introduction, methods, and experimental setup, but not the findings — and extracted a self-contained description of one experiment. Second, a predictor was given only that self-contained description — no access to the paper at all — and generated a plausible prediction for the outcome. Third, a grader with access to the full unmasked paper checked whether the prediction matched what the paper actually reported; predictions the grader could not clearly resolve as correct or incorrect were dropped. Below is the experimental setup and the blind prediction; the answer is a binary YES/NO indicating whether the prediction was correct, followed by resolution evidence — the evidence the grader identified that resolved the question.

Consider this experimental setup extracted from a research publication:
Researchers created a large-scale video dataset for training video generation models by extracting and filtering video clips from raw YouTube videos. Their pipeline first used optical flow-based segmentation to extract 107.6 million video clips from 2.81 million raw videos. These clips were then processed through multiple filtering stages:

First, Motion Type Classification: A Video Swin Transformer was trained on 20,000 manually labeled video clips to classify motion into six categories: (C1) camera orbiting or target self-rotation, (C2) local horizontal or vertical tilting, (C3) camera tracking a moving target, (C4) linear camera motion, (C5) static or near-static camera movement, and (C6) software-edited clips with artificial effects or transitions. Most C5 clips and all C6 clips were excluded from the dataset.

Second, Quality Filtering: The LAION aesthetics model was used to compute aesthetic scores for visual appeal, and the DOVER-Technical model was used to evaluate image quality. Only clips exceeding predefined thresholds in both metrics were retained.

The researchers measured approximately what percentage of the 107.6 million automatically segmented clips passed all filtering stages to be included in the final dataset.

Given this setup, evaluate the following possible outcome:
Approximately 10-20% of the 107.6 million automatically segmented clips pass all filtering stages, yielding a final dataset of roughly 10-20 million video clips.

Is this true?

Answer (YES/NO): NO